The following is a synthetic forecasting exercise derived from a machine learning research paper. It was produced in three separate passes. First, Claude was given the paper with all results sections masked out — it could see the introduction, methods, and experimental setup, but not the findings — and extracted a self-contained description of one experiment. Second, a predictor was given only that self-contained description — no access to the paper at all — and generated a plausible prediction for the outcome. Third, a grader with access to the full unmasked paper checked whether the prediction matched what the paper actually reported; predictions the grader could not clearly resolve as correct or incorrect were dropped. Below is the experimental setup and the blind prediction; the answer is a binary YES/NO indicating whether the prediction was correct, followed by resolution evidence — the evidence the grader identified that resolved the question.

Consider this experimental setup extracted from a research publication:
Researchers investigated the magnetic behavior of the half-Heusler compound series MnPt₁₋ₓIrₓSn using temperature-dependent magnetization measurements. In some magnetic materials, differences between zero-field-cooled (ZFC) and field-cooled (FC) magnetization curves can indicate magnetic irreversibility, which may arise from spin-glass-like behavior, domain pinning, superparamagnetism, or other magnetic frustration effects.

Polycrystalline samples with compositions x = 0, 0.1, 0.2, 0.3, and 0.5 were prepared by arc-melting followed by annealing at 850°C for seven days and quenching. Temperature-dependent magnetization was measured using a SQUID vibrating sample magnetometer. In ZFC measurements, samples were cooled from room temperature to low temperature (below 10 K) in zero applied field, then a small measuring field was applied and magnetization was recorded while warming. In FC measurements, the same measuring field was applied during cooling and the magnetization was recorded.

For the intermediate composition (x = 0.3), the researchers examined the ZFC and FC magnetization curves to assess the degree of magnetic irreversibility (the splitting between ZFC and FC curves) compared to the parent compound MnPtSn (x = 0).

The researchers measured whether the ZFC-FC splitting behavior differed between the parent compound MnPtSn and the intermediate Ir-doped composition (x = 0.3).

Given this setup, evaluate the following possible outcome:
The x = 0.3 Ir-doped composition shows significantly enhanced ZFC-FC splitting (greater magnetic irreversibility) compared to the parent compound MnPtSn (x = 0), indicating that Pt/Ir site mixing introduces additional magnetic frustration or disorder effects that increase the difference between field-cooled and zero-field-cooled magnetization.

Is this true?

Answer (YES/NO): NO